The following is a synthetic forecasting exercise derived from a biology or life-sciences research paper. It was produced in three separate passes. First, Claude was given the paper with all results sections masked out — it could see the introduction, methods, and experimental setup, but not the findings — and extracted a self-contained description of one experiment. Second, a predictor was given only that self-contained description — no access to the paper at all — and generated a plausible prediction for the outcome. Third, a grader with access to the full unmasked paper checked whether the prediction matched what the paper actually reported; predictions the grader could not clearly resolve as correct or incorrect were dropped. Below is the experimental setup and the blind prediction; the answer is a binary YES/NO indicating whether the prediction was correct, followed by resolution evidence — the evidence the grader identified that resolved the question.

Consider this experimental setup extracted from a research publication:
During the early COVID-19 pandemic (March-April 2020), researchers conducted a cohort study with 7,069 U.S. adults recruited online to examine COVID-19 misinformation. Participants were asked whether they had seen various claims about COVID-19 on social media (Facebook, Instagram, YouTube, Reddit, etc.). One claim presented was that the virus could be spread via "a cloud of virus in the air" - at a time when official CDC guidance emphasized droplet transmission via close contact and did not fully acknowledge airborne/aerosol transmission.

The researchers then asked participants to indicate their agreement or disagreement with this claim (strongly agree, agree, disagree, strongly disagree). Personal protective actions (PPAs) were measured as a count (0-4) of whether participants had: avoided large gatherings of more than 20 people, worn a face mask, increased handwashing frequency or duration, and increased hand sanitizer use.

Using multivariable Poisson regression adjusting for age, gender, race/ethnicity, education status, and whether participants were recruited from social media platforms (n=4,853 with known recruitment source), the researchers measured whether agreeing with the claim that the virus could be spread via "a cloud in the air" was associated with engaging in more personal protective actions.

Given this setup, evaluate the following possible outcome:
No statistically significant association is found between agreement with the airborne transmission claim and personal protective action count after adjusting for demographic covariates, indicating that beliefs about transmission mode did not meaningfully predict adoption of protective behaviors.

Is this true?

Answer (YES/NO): NO